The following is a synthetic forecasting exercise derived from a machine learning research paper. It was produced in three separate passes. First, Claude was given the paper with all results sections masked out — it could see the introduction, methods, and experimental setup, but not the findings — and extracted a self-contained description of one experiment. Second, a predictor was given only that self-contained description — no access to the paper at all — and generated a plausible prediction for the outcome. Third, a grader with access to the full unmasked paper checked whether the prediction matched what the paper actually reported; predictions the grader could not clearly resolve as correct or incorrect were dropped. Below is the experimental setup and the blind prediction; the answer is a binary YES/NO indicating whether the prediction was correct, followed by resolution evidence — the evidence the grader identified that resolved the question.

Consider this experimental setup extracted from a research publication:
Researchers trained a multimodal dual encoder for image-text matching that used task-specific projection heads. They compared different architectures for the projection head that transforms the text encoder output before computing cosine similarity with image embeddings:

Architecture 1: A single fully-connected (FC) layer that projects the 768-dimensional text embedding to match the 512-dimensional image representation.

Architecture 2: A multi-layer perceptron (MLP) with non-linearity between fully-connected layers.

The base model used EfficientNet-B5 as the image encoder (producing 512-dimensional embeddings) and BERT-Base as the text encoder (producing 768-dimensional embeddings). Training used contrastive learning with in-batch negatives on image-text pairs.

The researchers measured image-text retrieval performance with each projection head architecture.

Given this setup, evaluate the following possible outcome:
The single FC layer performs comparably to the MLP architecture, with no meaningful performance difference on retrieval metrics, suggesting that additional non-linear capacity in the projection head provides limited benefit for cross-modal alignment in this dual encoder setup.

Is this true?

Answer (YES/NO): NO